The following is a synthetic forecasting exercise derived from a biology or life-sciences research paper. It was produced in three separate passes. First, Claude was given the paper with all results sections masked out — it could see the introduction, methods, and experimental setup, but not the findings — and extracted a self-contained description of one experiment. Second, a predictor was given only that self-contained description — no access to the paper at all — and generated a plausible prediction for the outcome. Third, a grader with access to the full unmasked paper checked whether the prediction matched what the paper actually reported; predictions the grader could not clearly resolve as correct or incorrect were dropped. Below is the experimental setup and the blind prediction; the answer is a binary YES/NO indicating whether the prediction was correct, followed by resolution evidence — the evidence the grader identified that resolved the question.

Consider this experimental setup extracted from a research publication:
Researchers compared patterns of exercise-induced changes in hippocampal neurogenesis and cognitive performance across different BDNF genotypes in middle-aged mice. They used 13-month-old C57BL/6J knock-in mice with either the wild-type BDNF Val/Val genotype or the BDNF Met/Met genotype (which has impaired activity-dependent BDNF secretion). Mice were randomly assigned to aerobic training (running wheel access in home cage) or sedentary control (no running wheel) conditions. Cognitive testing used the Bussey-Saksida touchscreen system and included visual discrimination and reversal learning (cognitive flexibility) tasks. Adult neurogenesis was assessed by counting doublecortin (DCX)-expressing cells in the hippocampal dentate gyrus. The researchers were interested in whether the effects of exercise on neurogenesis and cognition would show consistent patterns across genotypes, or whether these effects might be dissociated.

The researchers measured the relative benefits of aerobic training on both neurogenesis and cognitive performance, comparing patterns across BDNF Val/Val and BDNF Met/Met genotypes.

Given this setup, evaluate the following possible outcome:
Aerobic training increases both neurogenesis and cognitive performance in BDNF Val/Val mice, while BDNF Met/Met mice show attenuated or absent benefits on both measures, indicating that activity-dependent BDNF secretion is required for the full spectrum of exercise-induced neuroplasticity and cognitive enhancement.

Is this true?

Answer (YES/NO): NO